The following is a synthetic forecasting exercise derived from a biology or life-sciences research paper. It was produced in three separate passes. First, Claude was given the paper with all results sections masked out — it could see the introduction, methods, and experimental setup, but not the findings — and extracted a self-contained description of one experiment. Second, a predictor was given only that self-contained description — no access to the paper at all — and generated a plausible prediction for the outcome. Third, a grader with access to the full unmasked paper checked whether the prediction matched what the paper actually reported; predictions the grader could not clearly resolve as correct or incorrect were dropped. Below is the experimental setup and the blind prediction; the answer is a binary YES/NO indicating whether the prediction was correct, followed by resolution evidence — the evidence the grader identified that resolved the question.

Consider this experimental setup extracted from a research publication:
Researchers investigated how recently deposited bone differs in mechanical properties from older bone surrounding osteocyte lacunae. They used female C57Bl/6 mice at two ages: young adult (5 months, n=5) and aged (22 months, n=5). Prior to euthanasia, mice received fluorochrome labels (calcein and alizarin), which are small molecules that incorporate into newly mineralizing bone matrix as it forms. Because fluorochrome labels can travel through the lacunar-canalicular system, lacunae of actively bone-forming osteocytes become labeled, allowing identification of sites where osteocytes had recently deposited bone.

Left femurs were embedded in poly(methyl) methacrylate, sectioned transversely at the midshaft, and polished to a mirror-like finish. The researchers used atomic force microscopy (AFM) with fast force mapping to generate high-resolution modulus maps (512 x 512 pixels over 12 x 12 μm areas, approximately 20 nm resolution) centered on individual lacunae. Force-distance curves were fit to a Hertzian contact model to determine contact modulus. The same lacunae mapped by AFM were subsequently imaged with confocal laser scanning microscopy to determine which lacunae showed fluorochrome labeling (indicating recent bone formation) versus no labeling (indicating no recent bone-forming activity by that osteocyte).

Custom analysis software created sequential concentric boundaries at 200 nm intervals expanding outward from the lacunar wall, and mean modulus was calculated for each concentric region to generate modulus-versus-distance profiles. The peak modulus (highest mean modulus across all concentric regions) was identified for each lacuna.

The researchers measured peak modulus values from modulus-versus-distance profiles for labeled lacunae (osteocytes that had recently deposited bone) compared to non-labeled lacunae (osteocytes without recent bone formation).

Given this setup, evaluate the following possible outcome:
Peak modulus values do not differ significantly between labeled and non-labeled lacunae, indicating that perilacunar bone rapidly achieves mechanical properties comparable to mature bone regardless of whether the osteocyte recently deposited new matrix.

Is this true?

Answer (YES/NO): NO